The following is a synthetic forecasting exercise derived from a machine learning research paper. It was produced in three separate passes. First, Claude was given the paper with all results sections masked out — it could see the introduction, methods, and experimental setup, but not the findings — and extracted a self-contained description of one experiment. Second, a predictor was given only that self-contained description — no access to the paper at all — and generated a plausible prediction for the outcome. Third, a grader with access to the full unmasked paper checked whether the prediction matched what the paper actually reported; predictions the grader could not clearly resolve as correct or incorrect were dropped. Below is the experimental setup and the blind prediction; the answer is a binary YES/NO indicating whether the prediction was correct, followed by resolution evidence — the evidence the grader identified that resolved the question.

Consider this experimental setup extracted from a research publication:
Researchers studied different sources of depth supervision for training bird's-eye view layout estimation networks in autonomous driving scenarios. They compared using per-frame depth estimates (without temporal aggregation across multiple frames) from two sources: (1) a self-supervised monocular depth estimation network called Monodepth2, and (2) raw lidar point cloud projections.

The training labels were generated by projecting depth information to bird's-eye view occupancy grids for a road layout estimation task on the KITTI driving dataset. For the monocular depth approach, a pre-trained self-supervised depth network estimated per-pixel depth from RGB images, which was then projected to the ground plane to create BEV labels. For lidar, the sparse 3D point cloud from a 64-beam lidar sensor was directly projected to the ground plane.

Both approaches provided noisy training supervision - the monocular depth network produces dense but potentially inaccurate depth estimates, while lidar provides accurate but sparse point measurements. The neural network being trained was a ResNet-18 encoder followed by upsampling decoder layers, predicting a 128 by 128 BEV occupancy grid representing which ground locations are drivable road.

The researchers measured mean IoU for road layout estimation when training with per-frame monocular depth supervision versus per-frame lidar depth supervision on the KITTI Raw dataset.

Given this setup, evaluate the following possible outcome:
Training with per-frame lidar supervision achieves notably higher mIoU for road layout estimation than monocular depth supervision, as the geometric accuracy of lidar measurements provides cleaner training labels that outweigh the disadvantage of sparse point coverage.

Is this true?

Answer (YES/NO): NO